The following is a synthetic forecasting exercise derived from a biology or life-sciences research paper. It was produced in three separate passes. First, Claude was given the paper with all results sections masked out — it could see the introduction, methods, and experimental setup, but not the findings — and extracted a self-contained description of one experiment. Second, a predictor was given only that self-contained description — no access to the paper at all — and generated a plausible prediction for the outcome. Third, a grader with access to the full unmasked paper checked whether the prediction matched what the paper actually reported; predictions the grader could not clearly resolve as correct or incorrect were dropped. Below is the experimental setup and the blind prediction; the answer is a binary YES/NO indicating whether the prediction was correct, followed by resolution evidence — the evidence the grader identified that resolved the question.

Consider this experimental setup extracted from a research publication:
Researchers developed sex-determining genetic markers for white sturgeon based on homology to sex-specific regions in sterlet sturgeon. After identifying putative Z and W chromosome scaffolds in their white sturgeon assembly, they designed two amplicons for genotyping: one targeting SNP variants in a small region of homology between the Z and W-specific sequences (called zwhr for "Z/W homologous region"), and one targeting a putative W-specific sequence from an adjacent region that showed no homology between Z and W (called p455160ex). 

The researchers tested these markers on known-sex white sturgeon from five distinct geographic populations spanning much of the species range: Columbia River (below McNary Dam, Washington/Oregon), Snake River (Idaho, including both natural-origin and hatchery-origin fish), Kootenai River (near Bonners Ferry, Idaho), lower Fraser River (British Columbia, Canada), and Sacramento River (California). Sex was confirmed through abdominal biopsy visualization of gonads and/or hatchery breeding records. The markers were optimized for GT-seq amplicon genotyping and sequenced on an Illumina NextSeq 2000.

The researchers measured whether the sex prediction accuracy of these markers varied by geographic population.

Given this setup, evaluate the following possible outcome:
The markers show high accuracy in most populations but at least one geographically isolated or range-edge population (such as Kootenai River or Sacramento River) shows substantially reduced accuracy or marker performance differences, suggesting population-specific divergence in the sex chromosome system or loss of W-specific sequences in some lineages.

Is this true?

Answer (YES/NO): NO